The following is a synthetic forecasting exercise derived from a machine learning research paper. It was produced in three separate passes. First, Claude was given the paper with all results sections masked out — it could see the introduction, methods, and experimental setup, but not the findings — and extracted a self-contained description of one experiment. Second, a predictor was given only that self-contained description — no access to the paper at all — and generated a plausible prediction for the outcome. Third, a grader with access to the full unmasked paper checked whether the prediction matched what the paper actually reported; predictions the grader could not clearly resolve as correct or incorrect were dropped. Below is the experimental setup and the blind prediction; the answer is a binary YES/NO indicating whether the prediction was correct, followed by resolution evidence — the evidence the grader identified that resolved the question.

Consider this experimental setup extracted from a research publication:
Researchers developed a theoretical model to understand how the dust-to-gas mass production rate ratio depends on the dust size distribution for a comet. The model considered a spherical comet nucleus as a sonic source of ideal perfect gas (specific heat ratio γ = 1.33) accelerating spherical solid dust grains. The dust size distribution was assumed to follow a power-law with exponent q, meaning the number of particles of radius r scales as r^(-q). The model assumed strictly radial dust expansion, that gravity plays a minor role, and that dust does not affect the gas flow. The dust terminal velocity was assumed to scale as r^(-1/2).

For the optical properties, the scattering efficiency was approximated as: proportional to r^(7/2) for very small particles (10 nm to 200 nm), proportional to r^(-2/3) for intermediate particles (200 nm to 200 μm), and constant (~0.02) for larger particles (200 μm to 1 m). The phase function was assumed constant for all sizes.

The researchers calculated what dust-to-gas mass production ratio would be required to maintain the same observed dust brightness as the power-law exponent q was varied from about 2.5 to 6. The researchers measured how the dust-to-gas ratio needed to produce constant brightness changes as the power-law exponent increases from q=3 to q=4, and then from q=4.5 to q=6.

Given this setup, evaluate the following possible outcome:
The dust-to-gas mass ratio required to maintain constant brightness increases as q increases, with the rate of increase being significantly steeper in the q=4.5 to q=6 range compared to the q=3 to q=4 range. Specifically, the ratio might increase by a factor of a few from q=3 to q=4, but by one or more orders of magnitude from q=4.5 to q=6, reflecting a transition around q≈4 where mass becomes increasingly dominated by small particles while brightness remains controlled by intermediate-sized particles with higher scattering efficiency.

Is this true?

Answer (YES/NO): NO